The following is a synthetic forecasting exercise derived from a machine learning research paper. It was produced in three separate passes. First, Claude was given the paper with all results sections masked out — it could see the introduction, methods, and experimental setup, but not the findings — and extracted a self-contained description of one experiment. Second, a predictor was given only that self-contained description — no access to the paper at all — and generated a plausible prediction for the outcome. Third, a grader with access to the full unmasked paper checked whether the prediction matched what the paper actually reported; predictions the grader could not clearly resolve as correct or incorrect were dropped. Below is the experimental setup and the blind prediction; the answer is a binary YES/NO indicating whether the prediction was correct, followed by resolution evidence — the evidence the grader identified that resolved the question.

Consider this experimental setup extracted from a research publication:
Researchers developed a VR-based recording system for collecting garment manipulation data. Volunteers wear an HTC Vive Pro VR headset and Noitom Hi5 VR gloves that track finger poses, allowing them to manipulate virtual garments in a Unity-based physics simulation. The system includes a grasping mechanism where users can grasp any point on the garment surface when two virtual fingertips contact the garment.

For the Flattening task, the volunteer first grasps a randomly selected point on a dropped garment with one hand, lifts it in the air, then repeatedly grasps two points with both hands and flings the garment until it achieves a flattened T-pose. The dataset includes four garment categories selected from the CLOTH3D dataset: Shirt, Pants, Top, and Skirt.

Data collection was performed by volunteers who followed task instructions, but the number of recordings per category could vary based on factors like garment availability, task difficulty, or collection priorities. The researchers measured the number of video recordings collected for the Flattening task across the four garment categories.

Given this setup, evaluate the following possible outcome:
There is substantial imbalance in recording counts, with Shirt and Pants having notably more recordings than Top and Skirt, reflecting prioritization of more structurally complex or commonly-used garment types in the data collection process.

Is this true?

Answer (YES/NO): YES